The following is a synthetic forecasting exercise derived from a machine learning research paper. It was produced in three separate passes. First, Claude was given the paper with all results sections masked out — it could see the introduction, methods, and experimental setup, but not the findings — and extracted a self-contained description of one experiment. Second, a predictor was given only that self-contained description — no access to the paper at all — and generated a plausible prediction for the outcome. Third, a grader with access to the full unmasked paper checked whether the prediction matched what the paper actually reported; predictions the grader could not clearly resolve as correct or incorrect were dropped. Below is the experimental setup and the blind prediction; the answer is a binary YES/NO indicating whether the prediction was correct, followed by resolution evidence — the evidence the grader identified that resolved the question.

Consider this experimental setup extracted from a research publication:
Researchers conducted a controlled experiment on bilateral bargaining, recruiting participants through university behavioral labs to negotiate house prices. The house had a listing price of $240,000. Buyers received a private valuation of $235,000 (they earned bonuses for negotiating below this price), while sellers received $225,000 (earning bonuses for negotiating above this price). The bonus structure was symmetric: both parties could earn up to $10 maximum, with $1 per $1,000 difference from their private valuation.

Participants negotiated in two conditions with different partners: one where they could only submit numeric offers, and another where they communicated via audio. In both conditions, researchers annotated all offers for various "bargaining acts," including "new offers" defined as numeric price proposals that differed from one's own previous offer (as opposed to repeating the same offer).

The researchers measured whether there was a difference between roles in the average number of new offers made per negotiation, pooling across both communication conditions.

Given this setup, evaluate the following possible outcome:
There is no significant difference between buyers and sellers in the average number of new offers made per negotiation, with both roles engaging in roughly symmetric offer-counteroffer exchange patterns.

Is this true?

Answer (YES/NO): NO